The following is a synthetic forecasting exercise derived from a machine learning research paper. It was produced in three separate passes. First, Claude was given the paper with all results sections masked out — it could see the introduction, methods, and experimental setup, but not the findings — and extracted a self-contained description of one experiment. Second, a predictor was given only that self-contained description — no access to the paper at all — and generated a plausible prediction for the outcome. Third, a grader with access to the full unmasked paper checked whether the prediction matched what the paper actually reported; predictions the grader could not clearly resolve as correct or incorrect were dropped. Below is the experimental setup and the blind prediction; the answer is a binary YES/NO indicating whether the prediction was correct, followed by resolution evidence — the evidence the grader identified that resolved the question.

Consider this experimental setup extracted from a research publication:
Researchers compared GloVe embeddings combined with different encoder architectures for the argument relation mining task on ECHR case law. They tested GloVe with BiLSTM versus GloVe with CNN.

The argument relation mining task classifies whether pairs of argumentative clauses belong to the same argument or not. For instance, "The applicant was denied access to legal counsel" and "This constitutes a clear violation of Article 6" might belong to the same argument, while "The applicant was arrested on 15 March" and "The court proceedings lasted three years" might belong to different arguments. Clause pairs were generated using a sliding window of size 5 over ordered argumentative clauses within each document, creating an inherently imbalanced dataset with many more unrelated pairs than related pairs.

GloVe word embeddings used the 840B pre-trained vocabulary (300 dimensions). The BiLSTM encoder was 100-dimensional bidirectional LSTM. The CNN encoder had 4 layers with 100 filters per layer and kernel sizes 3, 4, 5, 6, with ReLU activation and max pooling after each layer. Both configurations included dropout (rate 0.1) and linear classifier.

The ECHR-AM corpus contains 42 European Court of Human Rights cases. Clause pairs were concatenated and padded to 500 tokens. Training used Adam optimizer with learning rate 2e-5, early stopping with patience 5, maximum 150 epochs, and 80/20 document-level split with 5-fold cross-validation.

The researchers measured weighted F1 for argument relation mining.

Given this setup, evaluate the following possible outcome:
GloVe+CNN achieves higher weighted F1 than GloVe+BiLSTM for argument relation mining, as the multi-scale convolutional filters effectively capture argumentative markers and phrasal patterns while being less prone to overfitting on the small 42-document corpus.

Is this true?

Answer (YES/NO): YES